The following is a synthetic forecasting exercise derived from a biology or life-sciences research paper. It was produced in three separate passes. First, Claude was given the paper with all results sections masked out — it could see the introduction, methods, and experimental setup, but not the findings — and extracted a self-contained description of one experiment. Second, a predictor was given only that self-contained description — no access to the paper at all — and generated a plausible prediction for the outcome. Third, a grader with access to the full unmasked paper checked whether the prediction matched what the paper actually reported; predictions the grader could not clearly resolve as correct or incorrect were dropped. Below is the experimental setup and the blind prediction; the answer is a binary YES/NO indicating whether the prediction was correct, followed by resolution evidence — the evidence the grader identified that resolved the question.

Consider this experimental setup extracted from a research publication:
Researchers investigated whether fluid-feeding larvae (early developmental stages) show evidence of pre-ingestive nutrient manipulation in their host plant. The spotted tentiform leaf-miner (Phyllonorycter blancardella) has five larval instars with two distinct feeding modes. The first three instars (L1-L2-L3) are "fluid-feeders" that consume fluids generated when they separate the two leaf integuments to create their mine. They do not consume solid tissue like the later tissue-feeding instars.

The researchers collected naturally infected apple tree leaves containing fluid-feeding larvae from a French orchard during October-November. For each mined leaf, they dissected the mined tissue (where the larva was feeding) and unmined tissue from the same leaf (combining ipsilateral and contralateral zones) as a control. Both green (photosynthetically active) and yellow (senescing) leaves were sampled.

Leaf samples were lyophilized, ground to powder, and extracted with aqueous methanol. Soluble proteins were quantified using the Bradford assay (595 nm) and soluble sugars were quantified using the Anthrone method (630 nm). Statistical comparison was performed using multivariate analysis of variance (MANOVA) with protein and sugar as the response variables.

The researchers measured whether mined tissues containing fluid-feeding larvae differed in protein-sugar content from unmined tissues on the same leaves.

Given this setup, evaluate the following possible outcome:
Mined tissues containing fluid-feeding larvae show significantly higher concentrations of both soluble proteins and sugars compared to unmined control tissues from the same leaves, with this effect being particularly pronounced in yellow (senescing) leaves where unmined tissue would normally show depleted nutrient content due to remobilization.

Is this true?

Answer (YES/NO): NO